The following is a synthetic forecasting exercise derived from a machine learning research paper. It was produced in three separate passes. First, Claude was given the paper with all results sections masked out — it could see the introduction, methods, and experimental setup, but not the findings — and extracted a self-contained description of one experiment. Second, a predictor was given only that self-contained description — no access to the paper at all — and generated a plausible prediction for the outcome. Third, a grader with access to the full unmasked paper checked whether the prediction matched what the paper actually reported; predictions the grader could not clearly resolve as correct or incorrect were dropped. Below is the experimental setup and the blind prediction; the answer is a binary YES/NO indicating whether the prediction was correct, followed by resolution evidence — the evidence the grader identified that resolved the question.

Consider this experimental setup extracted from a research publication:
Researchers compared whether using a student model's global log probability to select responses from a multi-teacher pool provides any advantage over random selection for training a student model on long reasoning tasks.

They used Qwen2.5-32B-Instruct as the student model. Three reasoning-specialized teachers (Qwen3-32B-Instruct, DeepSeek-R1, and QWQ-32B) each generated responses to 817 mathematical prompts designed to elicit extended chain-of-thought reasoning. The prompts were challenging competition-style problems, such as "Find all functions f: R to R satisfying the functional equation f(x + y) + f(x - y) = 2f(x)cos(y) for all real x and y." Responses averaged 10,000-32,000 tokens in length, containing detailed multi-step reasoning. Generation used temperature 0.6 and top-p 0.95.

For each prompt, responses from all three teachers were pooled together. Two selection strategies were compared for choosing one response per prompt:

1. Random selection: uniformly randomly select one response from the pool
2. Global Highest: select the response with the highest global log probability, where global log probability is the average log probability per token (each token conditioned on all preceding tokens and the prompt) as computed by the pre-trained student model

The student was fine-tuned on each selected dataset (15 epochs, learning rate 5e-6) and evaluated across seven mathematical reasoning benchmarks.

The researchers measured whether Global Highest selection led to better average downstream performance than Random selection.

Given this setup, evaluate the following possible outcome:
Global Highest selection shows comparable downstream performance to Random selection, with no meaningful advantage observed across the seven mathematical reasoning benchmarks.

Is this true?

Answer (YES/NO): NO